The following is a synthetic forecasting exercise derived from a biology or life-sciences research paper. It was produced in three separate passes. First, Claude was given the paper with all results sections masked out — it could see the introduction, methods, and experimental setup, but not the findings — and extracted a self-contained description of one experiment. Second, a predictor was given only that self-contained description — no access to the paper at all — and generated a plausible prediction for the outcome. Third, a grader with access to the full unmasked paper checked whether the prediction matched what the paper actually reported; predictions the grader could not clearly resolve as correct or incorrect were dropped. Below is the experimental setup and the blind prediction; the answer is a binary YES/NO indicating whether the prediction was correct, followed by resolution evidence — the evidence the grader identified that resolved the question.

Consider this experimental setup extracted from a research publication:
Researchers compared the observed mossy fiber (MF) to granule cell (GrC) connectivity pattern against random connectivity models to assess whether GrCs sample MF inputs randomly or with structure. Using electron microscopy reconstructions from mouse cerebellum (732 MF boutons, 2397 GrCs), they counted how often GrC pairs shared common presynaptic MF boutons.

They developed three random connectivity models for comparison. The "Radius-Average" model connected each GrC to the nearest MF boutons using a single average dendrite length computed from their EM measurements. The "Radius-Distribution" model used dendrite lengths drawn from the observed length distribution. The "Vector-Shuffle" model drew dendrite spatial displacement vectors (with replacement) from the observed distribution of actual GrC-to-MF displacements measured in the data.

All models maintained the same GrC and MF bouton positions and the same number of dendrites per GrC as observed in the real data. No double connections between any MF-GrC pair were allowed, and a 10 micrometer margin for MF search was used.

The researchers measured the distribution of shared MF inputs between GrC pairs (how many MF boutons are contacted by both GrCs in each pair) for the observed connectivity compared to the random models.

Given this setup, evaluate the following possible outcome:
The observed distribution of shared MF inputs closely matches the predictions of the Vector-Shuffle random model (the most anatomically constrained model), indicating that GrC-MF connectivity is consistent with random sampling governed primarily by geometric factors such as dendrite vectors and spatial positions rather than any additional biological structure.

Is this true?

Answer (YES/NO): NO